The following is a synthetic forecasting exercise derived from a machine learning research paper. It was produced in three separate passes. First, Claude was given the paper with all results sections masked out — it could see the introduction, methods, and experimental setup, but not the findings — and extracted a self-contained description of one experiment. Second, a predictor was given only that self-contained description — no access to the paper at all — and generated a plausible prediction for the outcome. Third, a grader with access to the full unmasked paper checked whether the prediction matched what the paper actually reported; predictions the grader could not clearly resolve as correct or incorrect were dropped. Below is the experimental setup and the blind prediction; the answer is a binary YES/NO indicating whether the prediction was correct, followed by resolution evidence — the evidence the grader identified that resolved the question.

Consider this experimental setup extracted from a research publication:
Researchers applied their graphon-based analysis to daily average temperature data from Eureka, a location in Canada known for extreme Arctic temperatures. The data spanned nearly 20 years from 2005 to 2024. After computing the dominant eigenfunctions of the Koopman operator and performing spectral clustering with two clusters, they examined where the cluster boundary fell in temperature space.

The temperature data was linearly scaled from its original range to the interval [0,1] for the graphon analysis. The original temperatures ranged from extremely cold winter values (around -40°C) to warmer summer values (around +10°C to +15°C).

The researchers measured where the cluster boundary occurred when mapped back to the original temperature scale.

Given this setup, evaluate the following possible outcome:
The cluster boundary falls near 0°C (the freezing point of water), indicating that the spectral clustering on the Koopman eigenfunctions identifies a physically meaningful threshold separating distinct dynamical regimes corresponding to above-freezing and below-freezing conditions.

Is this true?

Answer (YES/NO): NO